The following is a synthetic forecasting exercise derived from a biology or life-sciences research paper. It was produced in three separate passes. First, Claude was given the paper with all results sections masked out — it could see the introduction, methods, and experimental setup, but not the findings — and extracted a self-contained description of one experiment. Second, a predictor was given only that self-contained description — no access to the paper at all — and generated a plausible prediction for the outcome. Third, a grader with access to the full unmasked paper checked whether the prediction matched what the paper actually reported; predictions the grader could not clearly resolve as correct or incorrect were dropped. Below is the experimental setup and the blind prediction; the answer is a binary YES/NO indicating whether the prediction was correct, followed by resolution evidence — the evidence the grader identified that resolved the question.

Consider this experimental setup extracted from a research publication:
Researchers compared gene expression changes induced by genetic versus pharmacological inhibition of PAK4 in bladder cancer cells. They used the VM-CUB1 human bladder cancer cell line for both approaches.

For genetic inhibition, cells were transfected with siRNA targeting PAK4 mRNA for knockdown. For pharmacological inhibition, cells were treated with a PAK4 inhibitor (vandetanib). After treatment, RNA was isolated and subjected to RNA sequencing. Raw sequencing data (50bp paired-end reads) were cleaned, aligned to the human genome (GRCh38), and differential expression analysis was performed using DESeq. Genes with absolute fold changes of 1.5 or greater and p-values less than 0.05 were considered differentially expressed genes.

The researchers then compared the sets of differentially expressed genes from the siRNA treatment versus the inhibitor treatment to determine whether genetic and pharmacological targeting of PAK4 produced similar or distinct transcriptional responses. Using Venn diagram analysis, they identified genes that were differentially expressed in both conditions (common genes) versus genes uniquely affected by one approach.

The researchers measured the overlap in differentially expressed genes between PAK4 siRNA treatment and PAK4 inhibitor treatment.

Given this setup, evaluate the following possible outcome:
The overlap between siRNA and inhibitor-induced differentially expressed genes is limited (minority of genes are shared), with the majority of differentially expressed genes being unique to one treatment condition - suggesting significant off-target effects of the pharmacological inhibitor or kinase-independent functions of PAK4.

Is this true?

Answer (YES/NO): YES